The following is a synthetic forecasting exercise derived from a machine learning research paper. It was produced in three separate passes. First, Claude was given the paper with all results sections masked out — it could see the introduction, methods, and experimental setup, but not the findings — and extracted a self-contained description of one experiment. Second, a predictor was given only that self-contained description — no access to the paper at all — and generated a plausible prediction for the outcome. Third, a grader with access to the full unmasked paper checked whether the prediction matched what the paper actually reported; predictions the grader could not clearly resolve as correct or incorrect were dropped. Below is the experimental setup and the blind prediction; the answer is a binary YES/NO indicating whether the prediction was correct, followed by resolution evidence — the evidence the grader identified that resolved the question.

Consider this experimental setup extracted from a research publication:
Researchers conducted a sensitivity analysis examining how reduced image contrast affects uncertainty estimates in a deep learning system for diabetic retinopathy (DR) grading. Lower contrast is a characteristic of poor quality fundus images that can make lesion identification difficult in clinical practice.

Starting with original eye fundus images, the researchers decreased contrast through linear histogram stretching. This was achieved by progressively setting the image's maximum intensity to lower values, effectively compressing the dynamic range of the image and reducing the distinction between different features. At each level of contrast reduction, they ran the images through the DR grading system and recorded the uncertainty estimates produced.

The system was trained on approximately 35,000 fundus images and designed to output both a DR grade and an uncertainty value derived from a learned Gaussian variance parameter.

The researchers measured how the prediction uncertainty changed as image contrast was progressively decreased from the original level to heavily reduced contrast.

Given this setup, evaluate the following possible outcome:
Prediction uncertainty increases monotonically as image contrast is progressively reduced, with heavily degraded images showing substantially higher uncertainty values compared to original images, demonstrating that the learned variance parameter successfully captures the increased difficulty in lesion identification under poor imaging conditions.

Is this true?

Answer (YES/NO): NO